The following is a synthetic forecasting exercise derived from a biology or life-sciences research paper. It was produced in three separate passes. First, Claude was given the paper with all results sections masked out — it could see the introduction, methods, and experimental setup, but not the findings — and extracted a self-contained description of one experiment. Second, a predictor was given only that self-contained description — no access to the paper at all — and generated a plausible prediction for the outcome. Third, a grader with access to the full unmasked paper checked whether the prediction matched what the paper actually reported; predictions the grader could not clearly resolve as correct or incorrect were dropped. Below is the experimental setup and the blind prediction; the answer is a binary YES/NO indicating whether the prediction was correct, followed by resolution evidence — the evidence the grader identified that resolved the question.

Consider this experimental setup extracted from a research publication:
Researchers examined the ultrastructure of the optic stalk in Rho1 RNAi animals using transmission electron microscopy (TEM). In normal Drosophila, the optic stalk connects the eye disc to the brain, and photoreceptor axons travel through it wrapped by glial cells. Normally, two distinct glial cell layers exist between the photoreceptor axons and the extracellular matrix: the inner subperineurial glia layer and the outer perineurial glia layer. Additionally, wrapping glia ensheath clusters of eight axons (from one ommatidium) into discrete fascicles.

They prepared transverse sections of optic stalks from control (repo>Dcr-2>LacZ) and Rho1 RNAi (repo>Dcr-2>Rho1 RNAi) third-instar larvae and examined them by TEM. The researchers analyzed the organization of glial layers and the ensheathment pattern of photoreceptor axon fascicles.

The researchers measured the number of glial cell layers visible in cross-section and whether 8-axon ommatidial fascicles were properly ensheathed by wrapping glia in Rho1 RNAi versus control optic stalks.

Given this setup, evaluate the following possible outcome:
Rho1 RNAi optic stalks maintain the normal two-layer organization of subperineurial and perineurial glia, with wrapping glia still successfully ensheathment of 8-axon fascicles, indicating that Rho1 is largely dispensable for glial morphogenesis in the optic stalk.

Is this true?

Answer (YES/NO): NO